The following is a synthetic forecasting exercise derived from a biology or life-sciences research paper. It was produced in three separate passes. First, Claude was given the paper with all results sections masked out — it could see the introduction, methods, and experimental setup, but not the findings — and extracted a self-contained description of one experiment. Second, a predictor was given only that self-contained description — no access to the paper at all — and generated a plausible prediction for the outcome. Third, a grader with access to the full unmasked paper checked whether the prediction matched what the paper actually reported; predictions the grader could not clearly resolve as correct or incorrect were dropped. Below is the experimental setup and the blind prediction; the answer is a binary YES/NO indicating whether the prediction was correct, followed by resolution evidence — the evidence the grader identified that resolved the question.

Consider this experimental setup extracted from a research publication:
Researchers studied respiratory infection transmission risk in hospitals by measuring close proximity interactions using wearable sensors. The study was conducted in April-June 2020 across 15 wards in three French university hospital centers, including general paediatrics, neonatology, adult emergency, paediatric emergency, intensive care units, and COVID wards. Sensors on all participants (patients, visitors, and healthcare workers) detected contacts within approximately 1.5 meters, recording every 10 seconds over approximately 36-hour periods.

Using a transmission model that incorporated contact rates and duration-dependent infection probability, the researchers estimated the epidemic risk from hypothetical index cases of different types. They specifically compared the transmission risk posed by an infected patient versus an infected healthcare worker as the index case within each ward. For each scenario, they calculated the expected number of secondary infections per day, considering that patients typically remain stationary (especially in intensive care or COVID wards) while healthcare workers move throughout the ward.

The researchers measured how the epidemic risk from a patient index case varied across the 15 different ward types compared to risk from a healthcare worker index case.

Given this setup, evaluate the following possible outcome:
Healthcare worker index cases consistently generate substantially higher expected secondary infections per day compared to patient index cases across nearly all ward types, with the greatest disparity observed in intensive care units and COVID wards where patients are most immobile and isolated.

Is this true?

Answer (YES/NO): NO